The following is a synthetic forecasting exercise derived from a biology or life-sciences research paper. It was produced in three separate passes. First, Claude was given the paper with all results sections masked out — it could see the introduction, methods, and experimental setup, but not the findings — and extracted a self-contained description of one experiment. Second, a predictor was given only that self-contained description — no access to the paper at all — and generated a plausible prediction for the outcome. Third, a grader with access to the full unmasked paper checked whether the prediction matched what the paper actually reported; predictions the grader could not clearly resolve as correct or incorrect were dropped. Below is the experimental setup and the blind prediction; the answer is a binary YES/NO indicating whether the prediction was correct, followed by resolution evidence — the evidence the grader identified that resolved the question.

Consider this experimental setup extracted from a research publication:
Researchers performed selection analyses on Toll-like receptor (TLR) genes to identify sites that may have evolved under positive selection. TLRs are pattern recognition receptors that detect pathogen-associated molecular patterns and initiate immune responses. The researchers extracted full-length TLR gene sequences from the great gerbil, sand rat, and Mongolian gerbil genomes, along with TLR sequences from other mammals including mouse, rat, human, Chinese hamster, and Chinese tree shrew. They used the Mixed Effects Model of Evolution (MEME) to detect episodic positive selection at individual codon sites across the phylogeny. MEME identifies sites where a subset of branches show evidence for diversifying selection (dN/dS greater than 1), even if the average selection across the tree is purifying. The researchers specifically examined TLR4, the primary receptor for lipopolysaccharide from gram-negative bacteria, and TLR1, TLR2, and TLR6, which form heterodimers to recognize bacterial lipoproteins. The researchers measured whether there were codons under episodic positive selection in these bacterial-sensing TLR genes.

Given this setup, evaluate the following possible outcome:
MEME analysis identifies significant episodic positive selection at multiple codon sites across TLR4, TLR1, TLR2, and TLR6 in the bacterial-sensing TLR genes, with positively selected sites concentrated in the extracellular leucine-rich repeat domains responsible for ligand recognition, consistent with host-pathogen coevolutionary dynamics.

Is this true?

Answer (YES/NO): YES